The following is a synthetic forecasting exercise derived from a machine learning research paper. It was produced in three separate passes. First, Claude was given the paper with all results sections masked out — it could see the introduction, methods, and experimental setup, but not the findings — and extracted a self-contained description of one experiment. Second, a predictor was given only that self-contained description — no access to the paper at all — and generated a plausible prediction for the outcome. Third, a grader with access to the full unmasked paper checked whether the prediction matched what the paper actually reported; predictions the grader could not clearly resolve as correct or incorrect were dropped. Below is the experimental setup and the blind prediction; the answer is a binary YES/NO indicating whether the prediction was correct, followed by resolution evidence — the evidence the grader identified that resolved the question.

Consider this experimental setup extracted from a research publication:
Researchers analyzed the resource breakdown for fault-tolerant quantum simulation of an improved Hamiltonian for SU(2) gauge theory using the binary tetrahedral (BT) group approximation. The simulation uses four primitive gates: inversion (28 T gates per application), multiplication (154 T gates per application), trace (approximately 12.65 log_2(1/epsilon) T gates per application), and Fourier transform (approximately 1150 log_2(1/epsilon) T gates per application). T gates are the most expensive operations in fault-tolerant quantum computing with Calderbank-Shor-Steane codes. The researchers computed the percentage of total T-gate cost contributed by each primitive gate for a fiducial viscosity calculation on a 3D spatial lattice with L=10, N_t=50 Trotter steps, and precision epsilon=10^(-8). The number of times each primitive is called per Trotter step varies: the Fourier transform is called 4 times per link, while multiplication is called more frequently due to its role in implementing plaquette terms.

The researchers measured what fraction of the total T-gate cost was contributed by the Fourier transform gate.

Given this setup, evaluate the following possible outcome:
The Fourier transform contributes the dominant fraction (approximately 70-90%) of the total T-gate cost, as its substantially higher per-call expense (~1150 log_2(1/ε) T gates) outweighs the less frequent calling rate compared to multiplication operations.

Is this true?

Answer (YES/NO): NO